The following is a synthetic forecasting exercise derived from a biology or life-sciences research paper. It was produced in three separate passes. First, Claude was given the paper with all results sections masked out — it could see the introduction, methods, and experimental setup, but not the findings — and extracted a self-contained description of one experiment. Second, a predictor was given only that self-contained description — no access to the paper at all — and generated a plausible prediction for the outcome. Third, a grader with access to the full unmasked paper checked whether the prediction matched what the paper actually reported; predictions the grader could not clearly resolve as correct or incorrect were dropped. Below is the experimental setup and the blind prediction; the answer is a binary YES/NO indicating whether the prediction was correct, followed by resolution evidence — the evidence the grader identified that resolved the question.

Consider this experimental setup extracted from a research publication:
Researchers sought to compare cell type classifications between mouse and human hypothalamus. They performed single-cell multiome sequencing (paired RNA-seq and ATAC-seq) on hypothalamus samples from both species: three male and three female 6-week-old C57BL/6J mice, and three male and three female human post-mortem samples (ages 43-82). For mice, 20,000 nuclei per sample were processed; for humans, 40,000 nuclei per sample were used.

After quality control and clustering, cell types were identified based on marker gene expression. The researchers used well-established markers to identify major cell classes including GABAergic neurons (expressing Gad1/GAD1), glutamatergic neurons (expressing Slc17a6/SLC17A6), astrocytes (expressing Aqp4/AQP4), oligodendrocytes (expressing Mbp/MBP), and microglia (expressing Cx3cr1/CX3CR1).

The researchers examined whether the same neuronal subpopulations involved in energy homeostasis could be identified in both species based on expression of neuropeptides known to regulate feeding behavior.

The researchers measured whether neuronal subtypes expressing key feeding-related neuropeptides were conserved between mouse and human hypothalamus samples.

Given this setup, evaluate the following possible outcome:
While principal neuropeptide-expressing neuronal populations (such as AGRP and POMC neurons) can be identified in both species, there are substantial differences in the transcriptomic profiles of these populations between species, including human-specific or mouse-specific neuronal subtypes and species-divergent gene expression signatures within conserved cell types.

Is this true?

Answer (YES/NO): NO